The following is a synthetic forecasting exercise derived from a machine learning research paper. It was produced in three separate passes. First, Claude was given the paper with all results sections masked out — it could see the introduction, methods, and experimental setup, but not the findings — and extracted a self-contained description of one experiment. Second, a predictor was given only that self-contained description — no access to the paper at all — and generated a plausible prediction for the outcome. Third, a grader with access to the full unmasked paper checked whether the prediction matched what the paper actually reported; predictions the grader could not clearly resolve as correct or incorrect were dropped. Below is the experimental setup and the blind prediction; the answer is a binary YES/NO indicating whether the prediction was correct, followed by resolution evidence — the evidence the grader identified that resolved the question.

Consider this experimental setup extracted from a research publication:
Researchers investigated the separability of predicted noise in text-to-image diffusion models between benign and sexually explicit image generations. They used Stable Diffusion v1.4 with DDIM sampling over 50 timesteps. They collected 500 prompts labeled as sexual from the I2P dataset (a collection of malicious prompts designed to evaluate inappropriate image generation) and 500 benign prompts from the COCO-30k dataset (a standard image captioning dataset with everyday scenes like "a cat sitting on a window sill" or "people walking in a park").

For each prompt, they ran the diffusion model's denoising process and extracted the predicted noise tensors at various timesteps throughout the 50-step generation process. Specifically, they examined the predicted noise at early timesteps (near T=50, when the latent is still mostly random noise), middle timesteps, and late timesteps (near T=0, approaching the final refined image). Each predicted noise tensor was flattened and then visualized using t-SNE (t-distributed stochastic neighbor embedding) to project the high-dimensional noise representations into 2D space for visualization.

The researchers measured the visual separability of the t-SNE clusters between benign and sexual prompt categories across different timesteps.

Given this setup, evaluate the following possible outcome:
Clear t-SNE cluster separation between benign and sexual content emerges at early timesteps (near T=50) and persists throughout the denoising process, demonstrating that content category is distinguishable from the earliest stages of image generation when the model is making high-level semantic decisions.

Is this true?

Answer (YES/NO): NO